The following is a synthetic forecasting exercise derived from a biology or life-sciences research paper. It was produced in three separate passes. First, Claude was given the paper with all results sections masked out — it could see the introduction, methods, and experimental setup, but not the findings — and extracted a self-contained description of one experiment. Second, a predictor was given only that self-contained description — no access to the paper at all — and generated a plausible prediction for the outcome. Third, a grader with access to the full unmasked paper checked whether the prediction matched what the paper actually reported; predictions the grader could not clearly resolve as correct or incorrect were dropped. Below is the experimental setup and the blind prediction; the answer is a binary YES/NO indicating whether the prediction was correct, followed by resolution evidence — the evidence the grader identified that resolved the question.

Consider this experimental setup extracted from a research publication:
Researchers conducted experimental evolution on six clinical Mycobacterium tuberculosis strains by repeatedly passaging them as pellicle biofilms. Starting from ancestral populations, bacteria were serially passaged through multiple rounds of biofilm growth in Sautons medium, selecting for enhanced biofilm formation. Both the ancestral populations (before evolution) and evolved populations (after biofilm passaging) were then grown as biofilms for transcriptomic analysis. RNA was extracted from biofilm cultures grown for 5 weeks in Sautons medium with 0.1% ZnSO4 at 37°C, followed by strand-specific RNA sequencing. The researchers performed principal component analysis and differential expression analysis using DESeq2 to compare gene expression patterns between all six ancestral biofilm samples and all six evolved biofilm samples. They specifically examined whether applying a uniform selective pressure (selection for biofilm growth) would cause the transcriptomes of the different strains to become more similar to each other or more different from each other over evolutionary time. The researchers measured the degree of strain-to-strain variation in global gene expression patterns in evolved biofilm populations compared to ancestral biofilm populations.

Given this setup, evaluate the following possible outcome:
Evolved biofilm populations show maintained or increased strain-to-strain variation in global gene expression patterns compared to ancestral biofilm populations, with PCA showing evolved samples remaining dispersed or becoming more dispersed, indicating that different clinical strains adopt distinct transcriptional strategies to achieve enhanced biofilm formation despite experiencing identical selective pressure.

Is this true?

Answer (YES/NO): NO